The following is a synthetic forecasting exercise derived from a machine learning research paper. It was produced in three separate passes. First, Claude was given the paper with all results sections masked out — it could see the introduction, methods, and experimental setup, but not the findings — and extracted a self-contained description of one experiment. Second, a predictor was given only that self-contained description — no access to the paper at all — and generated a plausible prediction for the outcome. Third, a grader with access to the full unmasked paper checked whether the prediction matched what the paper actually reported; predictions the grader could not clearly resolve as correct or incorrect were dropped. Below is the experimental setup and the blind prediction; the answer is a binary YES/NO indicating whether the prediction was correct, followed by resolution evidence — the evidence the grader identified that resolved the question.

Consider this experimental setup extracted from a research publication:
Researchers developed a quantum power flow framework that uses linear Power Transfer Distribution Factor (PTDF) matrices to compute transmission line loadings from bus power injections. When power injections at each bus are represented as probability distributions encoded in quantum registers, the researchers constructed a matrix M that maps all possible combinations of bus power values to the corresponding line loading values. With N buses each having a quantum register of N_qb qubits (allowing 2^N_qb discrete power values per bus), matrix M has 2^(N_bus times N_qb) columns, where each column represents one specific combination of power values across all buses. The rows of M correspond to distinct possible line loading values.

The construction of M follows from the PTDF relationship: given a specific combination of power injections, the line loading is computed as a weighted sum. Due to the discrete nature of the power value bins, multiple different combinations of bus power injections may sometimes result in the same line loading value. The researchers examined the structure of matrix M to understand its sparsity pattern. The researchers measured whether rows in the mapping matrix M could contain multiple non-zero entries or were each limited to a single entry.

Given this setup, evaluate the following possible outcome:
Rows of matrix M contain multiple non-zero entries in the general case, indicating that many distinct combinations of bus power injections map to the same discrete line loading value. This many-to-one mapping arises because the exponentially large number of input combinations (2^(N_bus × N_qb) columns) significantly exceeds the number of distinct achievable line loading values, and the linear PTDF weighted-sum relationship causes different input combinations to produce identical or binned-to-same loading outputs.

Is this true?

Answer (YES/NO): YES